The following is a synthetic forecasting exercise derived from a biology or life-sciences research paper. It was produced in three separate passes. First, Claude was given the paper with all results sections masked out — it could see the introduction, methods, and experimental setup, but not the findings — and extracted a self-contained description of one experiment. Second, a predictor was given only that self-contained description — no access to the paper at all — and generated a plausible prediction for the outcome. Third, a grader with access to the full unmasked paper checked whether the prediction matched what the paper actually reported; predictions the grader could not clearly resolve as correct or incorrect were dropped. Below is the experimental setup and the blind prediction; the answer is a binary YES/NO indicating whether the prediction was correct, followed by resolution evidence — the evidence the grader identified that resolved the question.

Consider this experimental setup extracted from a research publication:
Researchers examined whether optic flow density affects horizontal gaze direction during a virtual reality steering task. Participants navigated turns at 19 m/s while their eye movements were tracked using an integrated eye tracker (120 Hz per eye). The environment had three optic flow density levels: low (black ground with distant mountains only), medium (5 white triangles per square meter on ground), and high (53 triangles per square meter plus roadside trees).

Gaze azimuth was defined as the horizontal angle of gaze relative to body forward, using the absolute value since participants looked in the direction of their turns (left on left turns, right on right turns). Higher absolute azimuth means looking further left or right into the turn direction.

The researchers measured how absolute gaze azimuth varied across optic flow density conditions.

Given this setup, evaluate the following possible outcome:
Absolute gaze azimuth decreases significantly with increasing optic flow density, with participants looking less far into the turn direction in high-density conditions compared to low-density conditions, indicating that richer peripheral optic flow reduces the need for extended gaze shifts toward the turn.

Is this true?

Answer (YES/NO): NO